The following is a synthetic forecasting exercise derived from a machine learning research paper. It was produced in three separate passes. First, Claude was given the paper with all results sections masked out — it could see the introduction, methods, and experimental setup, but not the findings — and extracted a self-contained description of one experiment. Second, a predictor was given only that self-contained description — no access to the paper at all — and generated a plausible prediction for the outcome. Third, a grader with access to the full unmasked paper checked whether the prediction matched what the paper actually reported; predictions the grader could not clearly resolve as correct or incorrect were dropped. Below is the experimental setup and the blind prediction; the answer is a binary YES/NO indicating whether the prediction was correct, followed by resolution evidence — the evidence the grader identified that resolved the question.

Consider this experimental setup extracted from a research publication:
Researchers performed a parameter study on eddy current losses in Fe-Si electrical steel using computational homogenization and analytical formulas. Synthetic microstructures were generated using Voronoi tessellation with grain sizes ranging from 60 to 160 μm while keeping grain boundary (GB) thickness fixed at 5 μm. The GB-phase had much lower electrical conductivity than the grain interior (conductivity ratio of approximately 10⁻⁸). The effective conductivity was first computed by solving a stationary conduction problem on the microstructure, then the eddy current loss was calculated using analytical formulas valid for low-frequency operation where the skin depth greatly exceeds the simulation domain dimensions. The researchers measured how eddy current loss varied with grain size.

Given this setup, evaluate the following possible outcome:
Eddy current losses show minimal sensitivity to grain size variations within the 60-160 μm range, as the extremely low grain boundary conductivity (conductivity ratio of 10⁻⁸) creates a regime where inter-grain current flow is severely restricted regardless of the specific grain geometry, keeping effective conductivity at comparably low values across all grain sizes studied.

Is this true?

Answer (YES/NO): NO